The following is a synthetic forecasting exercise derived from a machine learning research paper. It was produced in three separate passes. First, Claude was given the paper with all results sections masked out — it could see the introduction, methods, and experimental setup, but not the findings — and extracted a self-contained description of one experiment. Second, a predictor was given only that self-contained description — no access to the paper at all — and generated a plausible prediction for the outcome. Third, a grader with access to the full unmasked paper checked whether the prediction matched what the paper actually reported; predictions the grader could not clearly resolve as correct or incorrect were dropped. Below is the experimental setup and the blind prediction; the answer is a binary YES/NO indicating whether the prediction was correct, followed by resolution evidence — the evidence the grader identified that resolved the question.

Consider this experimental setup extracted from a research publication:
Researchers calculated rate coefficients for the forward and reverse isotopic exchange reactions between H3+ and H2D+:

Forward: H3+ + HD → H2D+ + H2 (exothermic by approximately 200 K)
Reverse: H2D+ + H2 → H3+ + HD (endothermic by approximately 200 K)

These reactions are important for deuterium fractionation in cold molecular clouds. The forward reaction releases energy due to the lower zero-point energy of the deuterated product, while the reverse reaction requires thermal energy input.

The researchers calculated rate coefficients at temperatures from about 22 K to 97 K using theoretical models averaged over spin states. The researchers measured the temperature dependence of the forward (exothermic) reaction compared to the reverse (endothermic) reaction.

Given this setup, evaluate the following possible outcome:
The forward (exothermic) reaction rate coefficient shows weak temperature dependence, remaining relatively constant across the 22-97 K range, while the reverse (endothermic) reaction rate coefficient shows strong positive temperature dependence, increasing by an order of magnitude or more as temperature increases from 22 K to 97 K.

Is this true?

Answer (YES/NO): NO